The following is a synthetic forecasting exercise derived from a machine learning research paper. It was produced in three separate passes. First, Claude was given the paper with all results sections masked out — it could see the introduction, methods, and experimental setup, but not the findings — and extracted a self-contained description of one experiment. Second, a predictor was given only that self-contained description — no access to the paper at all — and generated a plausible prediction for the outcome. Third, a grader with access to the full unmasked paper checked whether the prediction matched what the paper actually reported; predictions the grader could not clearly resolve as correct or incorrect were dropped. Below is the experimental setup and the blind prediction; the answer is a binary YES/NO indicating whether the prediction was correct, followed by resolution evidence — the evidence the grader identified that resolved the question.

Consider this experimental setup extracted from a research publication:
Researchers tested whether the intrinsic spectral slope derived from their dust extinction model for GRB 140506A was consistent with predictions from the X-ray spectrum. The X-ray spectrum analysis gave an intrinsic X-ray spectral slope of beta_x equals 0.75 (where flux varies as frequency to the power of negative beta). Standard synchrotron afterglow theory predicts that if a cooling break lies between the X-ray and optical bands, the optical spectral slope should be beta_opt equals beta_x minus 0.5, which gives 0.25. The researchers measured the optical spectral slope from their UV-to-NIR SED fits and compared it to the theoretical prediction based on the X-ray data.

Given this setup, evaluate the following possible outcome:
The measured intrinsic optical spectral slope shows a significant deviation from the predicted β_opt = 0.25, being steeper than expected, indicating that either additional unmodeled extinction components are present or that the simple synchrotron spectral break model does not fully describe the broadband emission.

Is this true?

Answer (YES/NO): NO